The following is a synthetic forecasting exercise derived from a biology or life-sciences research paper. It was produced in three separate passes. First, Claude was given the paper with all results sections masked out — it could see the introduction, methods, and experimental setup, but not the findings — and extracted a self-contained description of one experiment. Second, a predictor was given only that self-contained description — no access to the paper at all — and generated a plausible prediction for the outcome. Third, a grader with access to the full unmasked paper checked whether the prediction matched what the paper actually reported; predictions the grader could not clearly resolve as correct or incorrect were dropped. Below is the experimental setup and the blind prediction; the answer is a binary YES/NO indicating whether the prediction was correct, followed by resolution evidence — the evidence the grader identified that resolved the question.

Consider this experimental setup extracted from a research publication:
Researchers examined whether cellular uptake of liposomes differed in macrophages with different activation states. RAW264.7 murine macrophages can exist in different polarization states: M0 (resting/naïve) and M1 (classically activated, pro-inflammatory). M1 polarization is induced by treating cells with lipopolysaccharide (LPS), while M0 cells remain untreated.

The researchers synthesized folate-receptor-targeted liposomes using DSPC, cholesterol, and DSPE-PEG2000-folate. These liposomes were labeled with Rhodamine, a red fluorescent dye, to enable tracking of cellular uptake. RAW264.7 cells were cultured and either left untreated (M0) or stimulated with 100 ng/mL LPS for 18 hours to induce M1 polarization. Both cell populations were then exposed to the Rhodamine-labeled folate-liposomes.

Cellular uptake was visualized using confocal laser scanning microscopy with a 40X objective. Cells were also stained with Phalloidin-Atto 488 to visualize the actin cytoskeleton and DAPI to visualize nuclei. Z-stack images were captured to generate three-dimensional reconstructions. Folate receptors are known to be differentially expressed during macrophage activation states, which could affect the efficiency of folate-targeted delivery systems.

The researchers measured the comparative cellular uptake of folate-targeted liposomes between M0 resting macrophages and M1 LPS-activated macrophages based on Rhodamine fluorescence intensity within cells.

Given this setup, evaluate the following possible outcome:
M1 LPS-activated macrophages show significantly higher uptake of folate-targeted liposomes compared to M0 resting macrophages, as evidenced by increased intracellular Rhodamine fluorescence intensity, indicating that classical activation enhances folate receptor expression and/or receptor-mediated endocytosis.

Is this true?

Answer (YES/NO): YES